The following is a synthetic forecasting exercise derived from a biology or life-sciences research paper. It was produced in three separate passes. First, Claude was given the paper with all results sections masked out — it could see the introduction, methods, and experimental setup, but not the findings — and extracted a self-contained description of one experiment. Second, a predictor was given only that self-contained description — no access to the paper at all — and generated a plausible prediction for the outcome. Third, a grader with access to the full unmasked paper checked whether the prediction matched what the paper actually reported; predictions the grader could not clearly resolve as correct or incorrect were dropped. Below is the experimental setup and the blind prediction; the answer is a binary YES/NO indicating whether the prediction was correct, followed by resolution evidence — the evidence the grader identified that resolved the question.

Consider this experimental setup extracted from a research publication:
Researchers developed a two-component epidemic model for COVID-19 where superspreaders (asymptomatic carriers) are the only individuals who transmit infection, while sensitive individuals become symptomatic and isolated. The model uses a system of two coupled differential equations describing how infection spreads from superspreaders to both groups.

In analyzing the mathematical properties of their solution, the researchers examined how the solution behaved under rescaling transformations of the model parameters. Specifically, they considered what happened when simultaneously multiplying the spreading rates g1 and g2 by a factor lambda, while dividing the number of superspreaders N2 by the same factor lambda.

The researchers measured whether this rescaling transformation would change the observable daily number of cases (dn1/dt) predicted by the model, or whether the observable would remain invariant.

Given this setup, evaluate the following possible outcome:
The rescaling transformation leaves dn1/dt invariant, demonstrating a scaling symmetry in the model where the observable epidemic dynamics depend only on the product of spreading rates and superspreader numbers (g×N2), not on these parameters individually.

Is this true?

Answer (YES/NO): YES